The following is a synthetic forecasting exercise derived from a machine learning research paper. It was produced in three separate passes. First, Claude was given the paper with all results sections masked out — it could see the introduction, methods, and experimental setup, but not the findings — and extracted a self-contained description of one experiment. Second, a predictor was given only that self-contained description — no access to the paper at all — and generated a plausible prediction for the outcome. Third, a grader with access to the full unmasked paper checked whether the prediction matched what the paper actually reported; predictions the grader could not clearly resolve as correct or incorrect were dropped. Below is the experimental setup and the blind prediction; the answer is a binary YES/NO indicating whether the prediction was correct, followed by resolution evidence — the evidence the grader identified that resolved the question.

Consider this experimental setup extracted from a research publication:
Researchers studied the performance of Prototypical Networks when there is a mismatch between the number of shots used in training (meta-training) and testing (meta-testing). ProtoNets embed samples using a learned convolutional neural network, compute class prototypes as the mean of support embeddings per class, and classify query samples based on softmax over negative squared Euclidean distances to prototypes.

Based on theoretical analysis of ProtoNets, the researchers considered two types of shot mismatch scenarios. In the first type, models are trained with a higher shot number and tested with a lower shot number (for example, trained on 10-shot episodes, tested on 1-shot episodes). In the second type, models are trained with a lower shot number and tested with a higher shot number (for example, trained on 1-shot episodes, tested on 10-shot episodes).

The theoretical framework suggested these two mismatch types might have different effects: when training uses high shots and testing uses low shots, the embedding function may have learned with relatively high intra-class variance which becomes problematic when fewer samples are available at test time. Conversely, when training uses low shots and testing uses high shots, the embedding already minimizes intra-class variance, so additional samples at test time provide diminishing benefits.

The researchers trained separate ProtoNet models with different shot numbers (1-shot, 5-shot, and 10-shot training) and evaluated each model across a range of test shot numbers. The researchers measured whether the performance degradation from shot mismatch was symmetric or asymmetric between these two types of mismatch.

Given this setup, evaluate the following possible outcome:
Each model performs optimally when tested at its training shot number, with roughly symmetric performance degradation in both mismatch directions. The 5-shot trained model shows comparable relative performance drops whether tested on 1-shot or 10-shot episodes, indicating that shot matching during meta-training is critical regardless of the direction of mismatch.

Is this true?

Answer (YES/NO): NO